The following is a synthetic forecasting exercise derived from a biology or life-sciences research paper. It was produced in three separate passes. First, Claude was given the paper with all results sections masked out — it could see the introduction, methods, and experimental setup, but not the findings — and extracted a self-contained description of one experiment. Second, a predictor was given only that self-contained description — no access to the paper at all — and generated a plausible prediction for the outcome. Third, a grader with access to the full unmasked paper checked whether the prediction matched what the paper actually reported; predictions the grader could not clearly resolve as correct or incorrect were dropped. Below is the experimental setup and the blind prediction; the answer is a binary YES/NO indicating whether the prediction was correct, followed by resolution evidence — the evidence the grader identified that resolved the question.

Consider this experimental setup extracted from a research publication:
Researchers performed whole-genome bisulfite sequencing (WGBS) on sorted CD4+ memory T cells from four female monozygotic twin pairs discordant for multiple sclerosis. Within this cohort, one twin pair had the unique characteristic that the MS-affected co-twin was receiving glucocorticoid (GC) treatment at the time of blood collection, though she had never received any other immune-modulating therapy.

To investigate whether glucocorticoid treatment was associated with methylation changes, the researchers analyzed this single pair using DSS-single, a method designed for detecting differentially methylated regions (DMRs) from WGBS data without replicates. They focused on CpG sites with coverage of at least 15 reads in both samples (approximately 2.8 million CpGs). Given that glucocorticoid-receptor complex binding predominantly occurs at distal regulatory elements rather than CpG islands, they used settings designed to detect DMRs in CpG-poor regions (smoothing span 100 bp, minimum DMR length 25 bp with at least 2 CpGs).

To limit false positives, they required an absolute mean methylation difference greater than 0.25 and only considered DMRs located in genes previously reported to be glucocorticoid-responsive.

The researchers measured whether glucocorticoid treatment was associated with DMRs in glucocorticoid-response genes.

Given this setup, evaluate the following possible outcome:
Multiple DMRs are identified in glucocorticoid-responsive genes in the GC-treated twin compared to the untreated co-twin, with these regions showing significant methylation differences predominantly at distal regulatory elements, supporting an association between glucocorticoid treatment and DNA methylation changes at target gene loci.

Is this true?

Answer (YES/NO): YES